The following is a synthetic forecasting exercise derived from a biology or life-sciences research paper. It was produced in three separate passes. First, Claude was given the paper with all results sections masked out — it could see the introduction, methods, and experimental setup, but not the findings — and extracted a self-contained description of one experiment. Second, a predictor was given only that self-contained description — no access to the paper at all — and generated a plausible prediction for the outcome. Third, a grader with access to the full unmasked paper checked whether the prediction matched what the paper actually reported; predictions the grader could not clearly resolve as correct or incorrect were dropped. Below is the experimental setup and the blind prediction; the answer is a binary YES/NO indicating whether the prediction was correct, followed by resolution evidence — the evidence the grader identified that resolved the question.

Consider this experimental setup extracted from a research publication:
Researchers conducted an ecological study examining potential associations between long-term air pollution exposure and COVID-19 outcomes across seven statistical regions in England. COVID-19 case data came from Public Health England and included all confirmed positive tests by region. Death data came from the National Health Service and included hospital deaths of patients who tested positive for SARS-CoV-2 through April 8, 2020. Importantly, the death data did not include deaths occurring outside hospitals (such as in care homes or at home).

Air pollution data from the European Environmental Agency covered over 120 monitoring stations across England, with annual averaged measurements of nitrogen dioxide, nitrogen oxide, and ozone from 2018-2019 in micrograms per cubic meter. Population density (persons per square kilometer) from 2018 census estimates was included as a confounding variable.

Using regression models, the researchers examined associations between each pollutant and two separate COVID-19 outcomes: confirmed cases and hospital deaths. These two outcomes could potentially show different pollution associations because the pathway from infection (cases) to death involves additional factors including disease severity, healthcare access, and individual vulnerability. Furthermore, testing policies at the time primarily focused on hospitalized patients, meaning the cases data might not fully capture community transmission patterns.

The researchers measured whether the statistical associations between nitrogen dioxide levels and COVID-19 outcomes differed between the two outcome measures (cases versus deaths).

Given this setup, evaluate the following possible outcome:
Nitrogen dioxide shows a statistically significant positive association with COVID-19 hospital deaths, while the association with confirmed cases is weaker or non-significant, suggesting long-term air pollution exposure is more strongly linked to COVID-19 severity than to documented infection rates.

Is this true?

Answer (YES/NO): NO